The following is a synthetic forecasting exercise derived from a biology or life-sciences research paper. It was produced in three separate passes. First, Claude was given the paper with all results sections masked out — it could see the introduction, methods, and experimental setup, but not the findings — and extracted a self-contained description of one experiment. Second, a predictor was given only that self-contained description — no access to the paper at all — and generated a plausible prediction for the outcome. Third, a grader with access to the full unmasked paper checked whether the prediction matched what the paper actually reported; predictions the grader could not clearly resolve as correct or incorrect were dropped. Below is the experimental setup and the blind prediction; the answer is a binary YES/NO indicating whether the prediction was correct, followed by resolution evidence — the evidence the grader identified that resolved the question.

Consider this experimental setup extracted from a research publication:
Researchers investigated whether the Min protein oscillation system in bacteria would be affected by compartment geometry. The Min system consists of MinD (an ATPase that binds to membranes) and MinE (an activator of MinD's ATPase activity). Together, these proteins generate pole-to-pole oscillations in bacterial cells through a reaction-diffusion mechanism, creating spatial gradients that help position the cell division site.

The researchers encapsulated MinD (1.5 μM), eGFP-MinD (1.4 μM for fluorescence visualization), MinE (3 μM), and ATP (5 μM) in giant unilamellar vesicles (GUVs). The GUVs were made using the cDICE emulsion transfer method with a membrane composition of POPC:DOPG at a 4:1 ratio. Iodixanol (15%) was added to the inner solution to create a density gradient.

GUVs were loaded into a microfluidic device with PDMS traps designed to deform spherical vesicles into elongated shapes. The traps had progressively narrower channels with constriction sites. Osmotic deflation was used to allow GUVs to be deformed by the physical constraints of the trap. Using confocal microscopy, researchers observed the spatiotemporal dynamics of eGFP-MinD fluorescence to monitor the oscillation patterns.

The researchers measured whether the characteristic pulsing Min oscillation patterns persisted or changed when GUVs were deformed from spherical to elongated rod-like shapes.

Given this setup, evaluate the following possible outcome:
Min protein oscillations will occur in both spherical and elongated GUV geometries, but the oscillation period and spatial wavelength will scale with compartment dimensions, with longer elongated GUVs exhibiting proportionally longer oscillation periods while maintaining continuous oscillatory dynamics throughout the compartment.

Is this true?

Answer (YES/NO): NO